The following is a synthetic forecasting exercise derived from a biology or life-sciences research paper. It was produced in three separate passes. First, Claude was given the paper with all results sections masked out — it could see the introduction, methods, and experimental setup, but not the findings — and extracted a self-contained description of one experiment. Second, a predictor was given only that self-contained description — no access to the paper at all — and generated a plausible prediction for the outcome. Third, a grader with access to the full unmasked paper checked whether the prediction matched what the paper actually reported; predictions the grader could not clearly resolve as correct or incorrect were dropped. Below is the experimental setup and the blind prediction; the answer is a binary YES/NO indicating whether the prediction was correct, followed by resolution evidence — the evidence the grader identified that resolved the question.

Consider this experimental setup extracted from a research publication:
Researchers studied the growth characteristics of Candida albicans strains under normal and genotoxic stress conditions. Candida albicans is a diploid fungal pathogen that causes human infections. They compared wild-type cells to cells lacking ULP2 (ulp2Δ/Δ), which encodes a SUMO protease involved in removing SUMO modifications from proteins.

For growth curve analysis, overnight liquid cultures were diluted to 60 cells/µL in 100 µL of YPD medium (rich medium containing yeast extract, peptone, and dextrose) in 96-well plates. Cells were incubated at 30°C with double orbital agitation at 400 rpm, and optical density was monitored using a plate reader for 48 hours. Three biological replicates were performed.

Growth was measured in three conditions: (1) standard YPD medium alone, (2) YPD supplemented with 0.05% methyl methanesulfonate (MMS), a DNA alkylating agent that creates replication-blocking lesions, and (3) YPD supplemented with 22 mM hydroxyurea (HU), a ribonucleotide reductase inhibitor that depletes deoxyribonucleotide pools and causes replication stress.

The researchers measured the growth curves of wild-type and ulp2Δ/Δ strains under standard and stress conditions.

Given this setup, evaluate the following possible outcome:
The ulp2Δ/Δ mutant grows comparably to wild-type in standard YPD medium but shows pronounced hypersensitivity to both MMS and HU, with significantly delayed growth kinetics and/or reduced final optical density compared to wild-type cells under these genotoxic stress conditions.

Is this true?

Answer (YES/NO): NO